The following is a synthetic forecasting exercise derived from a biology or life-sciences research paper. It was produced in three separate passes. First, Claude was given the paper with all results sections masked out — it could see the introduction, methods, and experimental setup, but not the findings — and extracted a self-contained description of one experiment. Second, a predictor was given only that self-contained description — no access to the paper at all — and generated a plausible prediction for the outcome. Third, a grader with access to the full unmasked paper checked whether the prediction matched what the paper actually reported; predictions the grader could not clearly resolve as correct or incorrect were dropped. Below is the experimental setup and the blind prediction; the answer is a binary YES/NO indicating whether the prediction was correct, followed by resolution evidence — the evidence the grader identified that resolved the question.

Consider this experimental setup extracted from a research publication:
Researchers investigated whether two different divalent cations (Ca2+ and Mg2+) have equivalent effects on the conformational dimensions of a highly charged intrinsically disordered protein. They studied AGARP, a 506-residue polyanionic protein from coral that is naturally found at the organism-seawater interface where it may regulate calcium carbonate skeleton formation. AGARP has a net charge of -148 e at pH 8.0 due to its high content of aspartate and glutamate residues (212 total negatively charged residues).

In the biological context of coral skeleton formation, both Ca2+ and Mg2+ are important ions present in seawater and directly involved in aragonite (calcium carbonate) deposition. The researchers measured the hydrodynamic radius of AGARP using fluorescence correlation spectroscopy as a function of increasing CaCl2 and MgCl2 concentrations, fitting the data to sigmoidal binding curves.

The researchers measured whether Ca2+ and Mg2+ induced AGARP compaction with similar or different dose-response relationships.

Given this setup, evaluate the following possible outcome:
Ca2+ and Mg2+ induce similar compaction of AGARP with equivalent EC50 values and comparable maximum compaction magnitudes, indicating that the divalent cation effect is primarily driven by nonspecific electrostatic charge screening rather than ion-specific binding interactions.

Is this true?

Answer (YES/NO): NO